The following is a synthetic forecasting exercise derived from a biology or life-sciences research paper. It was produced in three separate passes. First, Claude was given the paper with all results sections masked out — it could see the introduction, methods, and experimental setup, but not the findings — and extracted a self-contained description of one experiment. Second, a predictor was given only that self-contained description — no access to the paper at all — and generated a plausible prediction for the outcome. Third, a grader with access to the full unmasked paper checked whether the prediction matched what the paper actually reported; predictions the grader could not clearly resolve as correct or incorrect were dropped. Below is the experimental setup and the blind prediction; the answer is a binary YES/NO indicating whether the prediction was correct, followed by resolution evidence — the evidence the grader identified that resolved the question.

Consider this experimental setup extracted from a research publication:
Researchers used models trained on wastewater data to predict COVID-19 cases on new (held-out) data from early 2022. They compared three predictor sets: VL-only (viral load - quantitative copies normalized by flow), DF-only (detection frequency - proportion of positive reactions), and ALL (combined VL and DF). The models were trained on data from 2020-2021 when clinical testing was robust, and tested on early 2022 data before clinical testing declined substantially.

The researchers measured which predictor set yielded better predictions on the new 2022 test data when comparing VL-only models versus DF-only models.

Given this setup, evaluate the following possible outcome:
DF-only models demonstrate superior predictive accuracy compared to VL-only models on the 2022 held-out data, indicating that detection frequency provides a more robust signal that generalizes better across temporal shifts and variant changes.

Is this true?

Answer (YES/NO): YES